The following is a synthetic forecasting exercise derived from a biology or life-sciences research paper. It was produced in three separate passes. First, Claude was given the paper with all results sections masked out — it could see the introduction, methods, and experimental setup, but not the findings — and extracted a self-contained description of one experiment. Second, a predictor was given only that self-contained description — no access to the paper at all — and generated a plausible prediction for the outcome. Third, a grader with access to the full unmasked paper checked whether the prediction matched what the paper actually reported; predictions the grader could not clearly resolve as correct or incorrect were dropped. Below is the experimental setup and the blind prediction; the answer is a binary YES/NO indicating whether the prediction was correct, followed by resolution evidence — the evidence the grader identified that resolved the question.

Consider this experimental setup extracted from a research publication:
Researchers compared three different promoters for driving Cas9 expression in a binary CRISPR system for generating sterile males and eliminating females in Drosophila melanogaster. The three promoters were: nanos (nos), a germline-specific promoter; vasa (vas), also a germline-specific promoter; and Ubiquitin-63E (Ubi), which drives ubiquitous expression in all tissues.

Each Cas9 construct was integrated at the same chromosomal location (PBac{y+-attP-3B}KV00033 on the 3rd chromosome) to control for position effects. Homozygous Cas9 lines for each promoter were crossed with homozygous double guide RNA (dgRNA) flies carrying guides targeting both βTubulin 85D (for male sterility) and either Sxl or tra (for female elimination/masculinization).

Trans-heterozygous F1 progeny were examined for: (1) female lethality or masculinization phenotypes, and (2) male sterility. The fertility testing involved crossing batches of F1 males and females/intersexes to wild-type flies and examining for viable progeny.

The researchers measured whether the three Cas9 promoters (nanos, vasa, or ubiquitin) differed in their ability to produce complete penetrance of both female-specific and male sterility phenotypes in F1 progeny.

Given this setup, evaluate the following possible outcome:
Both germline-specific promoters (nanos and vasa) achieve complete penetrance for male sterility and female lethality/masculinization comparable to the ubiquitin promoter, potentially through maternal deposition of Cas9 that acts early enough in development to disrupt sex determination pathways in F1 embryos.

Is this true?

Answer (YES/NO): YES